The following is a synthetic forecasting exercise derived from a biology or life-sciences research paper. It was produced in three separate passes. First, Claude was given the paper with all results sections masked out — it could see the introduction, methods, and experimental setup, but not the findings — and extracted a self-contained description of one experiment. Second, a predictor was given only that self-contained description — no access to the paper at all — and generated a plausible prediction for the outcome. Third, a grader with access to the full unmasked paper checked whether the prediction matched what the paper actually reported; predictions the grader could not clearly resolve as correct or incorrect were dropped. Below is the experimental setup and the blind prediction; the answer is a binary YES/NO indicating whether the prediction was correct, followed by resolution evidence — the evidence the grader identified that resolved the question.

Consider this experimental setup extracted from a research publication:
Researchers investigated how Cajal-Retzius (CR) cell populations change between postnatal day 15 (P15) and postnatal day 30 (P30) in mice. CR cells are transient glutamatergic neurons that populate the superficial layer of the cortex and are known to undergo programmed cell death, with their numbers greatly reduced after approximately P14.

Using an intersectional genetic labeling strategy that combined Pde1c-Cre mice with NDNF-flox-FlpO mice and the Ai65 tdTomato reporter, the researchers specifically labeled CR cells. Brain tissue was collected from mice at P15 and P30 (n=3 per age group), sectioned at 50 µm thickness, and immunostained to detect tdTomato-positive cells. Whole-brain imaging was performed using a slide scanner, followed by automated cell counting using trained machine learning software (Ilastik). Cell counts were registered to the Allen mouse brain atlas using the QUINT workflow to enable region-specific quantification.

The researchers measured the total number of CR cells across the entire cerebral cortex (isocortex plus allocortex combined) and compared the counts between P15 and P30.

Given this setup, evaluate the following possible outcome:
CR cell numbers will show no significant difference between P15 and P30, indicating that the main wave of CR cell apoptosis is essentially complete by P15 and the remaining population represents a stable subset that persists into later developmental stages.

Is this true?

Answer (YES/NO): NO